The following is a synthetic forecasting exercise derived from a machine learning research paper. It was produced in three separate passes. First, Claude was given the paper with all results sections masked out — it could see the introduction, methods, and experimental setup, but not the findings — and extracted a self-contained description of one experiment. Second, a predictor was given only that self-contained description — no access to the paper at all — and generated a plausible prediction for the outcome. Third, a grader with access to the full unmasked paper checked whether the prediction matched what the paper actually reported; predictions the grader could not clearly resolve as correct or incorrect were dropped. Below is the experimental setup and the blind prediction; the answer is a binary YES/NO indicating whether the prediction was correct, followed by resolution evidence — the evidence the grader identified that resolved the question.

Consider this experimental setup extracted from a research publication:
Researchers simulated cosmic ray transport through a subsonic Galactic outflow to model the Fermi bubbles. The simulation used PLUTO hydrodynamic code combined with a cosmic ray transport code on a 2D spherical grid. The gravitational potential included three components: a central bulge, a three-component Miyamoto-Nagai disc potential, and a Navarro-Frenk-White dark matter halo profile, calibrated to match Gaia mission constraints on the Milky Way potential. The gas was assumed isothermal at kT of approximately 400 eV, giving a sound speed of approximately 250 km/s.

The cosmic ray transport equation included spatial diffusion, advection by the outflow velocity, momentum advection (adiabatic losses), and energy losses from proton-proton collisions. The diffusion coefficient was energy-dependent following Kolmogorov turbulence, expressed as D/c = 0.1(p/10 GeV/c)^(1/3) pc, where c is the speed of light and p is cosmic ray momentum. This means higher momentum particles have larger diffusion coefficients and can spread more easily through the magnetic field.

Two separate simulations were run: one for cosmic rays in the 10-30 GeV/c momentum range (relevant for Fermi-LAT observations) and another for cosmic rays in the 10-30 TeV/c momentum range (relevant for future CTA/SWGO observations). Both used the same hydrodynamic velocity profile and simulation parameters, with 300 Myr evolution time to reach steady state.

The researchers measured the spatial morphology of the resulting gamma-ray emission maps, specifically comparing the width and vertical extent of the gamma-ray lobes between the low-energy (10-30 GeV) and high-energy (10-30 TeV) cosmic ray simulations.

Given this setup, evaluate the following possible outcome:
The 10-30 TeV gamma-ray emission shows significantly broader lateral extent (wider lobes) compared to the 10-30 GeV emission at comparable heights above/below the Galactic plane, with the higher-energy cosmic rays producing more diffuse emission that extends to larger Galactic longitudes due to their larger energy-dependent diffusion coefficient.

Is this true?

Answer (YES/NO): YES